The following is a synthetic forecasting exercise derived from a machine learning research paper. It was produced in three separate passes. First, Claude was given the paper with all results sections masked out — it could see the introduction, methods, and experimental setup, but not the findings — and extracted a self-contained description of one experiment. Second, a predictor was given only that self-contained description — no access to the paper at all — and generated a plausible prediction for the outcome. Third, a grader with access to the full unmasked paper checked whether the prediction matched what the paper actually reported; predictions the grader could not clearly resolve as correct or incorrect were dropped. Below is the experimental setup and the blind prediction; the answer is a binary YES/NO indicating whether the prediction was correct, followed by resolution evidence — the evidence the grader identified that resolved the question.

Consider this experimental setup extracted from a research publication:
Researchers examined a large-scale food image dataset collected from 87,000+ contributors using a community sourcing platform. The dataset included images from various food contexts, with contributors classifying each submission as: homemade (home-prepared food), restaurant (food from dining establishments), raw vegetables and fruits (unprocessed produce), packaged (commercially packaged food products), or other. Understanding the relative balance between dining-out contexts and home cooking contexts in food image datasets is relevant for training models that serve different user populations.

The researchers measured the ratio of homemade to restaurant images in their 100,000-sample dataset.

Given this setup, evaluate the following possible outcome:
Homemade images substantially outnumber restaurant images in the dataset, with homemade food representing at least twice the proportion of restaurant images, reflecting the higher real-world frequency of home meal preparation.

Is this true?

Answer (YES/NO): NO